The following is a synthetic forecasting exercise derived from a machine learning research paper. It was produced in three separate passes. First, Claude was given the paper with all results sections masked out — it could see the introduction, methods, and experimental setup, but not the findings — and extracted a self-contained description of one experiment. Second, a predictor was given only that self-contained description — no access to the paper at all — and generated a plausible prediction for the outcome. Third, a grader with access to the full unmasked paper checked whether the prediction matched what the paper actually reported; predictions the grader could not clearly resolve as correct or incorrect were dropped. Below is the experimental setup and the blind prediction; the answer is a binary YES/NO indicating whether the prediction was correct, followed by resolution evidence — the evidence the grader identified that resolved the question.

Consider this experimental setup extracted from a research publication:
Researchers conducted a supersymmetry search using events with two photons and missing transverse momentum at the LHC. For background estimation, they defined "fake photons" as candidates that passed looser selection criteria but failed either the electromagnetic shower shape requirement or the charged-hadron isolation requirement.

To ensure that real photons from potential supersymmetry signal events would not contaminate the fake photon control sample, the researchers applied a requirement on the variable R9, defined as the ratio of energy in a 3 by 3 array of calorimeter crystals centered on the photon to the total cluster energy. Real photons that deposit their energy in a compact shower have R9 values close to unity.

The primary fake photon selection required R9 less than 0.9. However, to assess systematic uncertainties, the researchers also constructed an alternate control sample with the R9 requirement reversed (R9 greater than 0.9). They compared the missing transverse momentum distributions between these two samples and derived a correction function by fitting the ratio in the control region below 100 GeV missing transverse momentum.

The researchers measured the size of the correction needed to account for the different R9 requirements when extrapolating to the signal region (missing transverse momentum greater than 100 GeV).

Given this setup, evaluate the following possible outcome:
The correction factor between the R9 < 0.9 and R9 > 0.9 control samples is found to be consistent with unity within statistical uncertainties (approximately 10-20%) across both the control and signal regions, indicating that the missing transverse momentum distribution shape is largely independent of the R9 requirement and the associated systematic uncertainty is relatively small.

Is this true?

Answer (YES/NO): NO